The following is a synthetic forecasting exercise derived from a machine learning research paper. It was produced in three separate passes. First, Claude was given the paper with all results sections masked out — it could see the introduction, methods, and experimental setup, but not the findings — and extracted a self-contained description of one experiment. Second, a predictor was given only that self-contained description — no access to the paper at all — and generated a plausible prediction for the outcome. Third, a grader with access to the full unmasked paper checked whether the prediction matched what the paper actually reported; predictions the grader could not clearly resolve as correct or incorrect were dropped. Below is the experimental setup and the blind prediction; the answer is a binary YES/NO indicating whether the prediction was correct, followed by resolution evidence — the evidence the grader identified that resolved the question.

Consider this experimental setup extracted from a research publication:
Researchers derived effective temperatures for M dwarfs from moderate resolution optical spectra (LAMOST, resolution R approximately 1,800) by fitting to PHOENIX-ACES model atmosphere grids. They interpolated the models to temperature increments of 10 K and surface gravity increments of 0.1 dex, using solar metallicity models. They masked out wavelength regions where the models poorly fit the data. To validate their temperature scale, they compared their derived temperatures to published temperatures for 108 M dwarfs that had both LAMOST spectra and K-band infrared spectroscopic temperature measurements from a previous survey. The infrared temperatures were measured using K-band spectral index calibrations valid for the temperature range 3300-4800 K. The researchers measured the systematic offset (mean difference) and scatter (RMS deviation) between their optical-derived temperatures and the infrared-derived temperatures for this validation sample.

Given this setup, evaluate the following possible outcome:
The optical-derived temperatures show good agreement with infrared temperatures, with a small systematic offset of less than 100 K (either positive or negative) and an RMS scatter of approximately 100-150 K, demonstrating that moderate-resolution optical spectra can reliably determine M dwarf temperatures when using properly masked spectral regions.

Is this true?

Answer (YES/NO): NO